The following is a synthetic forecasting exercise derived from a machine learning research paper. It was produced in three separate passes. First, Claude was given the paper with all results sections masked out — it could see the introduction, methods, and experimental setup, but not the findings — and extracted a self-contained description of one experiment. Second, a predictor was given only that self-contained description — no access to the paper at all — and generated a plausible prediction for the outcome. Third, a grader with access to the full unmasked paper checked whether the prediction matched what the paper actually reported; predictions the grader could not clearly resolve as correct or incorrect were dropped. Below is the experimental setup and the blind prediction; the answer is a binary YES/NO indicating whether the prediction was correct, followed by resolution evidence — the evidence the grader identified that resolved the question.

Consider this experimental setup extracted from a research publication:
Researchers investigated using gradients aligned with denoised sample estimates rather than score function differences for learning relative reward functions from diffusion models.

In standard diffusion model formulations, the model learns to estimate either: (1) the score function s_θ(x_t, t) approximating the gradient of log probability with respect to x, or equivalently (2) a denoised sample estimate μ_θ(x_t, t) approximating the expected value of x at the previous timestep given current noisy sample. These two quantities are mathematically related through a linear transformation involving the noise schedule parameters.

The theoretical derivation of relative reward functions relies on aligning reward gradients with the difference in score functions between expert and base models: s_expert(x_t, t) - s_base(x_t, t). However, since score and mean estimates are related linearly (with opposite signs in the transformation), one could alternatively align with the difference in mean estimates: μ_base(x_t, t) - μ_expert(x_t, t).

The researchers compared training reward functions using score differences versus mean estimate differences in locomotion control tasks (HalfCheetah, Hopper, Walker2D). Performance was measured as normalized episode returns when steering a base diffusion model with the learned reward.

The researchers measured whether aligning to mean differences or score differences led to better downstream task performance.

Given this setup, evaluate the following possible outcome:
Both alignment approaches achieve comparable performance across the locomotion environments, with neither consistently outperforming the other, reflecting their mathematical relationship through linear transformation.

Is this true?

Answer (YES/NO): NO